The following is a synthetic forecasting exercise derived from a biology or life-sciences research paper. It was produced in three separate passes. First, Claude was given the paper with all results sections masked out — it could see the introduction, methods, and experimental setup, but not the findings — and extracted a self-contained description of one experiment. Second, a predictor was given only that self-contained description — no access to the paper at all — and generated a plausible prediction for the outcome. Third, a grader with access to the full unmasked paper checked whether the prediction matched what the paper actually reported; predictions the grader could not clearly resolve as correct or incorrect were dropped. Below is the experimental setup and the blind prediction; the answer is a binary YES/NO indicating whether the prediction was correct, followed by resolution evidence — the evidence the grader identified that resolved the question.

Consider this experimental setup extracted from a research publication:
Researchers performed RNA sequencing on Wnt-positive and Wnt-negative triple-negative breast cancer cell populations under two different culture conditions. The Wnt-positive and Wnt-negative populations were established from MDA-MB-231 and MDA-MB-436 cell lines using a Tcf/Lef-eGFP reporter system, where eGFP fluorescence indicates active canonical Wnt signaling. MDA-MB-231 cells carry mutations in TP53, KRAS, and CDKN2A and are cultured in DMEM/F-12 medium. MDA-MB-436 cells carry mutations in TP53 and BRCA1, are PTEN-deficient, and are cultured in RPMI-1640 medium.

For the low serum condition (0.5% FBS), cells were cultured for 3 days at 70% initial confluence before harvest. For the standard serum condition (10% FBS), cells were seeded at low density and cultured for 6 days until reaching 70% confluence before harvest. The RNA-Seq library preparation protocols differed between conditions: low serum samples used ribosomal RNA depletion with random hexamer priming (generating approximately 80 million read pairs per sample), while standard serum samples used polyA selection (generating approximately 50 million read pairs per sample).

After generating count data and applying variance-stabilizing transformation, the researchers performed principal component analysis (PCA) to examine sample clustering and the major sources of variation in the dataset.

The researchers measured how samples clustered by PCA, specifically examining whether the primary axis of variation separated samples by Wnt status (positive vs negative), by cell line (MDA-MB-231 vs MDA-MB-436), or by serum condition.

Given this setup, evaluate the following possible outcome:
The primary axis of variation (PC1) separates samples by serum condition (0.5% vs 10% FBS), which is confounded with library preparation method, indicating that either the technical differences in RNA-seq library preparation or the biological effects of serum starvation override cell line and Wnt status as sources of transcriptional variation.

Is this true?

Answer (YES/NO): NO